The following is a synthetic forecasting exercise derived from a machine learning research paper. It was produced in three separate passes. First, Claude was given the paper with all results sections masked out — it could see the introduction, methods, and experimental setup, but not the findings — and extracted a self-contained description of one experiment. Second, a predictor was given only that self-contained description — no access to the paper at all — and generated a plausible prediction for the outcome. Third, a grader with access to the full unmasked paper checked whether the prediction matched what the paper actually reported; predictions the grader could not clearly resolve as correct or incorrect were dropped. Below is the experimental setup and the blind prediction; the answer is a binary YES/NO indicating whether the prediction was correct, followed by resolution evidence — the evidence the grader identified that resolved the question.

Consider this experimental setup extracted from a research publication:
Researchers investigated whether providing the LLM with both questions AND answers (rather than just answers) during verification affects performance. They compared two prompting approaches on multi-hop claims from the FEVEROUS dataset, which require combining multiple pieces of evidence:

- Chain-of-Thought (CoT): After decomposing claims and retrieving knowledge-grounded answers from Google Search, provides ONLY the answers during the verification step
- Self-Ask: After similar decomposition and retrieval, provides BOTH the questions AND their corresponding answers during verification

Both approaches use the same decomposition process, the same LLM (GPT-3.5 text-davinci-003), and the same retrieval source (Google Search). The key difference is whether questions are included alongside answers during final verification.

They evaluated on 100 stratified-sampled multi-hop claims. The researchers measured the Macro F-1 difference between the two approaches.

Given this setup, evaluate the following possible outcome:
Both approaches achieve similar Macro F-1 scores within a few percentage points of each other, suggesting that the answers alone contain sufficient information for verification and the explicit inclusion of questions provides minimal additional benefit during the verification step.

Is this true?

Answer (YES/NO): YES